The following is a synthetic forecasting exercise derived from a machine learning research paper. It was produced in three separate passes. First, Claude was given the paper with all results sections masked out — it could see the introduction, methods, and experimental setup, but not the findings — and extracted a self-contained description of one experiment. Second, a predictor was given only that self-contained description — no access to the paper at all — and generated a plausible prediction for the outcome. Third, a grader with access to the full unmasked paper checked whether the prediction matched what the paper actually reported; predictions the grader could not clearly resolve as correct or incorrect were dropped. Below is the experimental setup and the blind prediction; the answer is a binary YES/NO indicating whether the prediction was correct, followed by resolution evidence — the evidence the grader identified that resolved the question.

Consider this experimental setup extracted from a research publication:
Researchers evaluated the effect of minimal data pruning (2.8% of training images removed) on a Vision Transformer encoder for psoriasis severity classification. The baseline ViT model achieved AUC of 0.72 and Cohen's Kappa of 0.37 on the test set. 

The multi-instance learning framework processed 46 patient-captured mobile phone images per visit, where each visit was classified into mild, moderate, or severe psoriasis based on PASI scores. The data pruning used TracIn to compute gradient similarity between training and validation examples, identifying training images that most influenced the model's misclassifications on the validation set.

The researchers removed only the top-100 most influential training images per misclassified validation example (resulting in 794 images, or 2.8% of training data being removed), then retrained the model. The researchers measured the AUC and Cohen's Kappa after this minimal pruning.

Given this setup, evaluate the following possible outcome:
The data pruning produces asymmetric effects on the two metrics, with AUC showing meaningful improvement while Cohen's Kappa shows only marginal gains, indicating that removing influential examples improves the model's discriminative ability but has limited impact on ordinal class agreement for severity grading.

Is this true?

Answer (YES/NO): NO